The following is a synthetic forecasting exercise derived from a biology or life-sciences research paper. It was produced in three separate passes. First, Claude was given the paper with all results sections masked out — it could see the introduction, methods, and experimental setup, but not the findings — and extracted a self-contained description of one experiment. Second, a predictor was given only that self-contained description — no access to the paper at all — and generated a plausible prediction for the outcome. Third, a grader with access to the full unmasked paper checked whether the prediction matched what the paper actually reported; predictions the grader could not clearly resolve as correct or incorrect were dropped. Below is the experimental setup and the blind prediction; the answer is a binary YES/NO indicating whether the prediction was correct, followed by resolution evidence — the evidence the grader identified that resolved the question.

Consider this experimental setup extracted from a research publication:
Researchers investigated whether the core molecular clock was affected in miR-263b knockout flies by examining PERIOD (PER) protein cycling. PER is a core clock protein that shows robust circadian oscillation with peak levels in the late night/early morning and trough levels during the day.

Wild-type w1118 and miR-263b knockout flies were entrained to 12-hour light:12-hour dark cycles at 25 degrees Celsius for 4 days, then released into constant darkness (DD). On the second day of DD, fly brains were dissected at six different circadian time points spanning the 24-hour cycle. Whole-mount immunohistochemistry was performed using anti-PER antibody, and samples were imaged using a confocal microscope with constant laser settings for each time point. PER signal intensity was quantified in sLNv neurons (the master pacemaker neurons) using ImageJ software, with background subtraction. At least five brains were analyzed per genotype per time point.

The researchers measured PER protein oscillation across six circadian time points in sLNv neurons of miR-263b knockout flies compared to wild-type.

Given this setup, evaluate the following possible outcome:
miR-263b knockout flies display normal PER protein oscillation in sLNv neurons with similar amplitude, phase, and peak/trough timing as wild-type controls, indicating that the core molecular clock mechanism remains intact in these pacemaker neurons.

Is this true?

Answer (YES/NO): YES